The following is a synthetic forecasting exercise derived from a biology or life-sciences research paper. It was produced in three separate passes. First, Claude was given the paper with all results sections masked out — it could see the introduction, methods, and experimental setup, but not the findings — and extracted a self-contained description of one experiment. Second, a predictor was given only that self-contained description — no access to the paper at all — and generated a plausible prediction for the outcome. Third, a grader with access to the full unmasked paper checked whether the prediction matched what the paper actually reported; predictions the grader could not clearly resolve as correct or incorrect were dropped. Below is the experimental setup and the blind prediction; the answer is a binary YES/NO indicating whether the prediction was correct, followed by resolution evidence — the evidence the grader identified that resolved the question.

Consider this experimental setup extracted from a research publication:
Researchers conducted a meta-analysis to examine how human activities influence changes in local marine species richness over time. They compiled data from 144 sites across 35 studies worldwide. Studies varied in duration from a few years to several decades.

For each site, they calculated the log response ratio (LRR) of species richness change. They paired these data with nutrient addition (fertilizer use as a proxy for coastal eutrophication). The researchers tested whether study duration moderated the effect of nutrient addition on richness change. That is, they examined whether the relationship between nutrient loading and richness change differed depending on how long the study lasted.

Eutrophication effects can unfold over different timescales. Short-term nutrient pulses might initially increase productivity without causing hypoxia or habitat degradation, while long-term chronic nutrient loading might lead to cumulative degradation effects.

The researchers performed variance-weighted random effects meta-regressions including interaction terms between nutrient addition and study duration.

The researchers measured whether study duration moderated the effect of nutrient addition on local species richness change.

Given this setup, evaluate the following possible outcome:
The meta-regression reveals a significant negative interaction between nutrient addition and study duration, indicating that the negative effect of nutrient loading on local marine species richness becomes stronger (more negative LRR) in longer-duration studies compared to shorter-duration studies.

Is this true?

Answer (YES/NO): NO